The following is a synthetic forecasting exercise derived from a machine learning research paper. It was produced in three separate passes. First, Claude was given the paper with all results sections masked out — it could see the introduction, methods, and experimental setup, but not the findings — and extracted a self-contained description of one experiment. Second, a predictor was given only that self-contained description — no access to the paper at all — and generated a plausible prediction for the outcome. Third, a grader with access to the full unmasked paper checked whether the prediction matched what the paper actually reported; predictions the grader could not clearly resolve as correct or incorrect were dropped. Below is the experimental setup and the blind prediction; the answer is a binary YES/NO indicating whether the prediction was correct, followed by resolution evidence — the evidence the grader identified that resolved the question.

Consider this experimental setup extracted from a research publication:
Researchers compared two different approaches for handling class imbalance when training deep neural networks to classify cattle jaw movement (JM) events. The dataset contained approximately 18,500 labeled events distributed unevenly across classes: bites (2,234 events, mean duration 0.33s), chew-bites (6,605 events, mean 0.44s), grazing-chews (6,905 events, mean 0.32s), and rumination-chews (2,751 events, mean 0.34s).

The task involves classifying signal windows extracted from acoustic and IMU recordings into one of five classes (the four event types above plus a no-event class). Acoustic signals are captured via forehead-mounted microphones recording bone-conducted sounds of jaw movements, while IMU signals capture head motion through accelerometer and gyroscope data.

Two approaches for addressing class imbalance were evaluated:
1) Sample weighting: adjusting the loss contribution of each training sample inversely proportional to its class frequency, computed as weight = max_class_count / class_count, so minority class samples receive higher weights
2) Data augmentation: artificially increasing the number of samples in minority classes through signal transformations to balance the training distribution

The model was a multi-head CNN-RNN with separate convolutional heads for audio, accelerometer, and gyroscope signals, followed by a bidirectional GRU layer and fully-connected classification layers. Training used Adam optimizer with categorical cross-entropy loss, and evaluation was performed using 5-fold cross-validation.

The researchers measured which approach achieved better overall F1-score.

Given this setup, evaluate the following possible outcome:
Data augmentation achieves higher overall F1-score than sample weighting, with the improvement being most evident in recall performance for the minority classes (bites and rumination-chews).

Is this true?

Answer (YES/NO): NO